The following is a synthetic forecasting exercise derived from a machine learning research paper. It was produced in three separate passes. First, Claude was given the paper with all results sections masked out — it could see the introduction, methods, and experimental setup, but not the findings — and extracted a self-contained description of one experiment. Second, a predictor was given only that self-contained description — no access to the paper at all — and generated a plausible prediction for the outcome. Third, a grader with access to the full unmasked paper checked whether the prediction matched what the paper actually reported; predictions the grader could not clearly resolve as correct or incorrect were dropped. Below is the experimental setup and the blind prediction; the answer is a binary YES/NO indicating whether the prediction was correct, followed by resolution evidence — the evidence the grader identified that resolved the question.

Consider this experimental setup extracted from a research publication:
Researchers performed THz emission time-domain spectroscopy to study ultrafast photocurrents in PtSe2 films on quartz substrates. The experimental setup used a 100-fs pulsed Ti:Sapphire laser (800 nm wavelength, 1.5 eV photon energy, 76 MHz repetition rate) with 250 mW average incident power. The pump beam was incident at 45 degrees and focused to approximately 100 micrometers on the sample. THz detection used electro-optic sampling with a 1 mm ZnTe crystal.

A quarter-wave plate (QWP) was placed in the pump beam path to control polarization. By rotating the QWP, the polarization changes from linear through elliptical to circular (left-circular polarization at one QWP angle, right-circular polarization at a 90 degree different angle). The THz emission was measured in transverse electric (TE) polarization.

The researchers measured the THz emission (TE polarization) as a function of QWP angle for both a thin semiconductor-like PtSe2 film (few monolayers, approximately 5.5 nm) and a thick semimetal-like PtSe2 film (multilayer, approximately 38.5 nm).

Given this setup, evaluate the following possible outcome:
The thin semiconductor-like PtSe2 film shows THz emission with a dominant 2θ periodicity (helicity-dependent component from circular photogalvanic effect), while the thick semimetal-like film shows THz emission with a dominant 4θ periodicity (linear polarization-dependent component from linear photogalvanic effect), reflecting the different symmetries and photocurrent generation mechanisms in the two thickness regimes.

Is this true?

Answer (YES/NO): NO